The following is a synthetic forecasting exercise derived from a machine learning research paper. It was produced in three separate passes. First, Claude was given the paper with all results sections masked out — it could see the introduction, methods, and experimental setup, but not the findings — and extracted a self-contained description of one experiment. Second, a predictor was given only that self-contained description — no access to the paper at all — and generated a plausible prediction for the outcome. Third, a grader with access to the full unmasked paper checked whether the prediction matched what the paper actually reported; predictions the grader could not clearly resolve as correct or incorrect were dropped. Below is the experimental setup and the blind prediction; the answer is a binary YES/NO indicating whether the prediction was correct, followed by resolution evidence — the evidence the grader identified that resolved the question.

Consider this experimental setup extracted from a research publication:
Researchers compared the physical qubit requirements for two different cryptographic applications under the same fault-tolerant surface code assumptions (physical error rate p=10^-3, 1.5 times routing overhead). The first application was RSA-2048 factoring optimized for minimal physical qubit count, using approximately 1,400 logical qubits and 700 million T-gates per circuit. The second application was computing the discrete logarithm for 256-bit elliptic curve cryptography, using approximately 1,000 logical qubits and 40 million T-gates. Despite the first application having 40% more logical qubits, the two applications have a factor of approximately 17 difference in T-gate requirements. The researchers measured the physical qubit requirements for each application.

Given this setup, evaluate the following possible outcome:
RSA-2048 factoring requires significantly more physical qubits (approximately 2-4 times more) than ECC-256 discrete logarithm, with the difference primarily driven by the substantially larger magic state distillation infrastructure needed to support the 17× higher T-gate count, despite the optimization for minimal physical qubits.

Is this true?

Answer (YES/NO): NO